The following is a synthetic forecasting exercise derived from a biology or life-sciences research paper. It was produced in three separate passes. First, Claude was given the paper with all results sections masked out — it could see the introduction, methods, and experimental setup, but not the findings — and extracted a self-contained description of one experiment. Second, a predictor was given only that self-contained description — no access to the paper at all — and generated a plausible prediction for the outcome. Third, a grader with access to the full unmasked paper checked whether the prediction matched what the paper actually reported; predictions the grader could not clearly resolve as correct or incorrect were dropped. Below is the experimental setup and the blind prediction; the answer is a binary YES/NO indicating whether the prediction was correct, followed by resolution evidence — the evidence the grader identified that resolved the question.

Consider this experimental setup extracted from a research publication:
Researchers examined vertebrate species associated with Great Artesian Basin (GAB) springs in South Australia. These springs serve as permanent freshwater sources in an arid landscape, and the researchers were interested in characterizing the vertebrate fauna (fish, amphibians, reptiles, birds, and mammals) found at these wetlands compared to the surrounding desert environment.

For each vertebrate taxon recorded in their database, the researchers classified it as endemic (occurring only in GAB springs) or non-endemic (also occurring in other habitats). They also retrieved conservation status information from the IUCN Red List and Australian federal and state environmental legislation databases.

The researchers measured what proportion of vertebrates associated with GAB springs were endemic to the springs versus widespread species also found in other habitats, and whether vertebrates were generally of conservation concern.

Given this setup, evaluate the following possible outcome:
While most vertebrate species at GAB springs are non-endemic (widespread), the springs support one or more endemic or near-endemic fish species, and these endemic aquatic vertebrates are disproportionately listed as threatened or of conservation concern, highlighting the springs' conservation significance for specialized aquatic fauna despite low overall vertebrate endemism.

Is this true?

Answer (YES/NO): NO